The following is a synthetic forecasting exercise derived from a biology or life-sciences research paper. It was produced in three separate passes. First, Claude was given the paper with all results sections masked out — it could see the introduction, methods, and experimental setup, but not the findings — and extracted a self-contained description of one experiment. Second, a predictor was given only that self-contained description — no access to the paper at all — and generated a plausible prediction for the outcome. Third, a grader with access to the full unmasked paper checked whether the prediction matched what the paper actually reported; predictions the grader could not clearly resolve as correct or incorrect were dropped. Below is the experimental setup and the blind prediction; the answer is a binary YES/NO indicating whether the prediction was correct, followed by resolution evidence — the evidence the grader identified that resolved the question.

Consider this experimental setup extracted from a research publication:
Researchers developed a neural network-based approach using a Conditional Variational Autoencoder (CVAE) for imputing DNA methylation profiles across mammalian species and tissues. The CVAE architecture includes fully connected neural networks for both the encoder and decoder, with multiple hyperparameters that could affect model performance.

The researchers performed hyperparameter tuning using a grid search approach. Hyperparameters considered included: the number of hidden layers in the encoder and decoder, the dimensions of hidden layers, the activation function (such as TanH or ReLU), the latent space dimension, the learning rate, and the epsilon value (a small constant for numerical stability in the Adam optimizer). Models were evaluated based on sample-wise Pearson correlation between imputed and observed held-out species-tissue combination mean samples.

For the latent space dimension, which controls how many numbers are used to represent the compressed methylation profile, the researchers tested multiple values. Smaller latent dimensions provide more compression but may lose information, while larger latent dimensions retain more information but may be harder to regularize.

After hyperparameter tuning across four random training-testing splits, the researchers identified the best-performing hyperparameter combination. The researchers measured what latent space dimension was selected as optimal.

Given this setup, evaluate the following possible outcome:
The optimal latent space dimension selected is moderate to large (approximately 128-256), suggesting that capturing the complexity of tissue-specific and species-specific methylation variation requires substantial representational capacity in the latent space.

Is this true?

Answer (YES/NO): NO